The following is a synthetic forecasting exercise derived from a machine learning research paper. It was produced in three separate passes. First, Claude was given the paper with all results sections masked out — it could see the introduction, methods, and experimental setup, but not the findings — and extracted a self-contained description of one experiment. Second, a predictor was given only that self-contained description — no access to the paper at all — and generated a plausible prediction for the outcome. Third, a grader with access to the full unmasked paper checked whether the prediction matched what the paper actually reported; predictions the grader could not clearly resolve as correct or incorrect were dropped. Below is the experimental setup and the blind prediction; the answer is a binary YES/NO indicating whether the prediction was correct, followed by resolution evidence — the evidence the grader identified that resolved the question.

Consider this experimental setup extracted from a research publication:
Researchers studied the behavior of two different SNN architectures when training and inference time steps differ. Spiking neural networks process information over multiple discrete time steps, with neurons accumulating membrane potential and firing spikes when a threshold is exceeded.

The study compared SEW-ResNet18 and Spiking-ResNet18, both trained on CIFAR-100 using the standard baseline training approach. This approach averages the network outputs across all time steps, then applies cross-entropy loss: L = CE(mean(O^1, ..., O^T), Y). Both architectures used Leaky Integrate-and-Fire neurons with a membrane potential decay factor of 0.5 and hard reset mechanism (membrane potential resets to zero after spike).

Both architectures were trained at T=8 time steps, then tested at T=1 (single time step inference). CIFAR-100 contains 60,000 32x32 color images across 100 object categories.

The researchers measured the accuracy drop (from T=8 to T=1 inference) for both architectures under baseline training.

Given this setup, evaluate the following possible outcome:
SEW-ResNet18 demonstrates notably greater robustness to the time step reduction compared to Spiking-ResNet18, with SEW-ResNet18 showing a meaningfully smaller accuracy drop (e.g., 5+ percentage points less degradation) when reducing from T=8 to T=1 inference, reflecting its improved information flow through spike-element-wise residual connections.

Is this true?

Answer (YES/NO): NO